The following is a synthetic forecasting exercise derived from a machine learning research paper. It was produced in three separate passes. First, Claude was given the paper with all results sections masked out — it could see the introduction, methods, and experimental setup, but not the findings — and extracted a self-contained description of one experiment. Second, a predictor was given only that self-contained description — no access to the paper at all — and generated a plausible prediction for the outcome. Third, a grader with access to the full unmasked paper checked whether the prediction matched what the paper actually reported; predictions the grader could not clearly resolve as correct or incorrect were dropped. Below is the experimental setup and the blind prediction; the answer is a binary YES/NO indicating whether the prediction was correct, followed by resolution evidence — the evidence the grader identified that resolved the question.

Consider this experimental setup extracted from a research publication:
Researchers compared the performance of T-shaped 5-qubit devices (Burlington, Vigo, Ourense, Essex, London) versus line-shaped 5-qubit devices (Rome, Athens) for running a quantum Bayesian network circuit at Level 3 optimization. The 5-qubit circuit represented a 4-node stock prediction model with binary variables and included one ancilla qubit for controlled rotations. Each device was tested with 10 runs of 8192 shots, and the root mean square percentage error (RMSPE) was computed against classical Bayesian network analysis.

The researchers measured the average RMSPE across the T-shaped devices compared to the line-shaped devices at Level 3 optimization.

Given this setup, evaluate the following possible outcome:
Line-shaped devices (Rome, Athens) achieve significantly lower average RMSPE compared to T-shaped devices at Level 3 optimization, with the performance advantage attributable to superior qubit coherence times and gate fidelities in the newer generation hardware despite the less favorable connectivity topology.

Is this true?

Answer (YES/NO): NO